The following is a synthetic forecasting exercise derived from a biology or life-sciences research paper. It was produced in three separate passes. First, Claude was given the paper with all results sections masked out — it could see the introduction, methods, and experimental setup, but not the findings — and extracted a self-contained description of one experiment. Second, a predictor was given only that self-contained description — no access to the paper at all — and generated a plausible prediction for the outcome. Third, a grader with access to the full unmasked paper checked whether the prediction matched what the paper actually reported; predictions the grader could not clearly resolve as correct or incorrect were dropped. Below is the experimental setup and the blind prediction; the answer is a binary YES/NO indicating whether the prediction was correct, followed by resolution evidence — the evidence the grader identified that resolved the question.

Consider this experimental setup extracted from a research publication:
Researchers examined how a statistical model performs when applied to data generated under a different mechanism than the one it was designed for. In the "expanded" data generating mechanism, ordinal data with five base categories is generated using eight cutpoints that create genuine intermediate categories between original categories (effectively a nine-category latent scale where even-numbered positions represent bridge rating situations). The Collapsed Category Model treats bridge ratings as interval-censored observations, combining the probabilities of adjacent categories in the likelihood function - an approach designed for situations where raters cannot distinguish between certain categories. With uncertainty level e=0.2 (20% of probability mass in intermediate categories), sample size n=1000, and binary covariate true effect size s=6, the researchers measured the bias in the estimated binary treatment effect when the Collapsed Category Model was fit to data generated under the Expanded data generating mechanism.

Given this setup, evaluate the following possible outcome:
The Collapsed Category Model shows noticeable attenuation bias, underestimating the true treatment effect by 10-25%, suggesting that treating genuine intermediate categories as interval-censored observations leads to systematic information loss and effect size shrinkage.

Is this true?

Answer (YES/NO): NO